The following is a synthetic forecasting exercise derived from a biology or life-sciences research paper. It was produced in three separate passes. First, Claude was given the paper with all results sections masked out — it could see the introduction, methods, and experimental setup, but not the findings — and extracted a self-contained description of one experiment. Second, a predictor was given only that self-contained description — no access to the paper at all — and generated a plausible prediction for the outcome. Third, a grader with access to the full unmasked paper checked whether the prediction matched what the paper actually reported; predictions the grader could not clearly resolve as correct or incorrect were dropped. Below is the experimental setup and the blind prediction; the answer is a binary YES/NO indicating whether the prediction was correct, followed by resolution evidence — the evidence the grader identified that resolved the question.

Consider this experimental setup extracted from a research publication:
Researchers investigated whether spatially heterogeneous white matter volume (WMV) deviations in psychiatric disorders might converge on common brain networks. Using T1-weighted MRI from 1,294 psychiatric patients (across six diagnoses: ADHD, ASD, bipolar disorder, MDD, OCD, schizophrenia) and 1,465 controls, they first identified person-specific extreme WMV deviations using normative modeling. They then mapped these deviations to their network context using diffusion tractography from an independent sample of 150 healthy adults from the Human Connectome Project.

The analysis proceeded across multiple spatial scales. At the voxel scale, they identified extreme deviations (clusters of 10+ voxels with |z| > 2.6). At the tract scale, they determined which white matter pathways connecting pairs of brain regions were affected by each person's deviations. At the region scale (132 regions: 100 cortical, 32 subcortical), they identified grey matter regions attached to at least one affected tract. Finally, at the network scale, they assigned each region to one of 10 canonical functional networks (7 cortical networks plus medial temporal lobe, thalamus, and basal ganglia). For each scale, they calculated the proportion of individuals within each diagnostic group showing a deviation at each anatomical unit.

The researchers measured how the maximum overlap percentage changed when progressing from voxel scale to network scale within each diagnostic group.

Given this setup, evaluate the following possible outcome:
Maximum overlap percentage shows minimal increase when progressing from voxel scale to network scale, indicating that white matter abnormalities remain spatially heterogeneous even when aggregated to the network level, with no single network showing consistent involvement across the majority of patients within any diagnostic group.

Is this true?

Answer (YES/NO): NO